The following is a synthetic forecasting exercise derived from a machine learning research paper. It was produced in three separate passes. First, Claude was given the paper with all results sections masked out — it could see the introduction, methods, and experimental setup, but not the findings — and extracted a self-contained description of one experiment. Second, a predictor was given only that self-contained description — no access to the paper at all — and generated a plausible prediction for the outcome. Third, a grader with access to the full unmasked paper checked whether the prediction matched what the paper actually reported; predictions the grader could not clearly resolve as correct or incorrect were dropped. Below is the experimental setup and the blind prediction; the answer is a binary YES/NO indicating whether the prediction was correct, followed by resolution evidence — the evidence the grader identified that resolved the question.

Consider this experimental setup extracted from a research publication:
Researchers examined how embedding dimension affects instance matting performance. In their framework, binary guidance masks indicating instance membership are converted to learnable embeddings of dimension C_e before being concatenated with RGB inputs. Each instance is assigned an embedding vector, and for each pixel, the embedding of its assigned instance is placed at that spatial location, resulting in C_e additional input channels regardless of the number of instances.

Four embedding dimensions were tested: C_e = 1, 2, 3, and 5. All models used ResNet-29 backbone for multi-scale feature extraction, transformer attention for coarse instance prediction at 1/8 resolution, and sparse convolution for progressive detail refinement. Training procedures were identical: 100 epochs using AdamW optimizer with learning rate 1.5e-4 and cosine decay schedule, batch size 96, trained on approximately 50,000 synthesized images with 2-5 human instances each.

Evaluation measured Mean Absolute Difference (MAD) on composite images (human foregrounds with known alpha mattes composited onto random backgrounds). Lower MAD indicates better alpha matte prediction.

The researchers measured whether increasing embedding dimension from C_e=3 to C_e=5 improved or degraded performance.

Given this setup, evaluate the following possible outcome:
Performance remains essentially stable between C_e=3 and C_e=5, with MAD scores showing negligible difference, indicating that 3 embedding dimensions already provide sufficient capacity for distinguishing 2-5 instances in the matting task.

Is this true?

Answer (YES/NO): NO